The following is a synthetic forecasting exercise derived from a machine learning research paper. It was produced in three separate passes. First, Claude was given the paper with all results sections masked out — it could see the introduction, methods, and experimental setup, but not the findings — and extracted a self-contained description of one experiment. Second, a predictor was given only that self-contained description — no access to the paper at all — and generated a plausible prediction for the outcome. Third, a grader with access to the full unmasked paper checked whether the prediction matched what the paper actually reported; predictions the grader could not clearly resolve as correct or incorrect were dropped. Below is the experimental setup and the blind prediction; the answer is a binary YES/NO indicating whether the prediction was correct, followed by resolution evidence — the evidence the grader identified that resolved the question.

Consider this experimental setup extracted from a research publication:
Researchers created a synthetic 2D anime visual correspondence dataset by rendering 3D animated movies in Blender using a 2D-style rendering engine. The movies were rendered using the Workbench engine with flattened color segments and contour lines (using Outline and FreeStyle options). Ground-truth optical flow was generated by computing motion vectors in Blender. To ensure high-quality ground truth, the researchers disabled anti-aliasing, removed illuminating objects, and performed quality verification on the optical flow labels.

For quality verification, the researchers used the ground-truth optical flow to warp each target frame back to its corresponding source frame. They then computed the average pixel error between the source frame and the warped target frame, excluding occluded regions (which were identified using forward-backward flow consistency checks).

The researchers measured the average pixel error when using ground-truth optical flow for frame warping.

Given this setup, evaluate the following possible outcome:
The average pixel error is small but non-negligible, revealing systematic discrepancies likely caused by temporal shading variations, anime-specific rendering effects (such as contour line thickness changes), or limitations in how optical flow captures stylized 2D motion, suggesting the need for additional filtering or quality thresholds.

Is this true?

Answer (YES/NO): NO